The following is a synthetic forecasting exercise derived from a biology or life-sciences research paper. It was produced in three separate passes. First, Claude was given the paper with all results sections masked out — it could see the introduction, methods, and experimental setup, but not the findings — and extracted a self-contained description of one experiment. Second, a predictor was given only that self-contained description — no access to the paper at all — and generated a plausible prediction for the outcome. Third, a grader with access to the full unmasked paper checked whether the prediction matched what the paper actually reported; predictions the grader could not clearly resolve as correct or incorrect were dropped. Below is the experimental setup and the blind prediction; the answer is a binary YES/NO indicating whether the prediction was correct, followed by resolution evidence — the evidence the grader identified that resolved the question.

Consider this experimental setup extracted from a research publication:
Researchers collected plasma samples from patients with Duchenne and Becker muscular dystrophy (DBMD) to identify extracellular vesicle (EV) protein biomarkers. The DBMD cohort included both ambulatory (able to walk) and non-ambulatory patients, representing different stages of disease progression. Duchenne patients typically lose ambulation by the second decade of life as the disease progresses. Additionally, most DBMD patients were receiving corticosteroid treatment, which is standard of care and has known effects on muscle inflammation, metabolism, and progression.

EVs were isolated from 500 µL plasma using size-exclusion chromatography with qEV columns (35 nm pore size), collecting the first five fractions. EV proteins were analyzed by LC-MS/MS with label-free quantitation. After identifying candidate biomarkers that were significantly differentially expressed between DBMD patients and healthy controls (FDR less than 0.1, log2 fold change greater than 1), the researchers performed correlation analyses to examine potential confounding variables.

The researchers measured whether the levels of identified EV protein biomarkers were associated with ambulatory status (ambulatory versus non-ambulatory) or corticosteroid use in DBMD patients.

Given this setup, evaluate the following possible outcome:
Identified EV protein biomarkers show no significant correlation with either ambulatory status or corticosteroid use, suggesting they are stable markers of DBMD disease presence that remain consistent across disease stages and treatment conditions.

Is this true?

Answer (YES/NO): NO